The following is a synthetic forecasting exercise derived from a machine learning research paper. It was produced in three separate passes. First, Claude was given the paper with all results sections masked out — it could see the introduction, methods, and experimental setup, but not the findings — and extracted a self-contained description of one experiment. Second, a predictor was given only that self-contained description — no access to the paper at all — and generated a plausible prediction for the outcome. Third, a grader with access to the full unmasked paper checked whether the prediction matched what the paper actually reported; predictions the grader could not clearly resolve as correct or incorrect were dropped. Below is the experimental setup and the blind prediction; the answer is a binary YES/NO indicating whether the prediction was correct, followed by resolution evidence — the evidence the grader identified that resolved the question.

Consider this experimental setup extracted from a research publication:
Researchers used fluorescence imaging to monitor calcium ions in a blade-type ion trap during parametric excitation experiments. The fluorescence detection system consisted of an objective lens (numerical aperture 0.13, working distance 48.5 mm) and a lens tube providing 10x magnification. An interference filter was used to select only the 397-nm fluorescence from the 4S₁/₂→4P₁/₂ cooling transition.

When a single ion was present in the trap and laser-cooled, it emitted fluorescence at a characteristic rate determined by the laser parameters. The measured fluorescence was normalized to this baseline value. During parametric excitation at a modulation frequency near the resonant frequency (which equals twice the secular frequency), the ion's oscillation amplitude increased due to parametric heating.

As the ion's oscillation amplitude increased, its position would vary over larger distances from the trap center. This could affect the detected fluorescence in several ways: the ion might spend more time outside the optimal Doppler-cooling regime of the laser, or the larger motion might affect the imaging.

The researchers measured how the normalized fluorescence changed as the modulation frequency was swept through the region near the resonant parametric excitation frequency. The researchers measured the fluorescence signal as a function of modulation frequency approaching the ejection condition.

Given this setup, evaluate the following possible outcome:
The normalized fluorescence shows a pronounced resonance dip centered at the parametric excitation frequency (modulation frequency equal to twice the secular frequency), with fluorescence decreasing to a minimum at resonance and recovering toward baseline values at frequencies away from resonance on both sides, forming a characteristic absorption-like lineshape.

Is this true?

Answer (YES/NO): NO